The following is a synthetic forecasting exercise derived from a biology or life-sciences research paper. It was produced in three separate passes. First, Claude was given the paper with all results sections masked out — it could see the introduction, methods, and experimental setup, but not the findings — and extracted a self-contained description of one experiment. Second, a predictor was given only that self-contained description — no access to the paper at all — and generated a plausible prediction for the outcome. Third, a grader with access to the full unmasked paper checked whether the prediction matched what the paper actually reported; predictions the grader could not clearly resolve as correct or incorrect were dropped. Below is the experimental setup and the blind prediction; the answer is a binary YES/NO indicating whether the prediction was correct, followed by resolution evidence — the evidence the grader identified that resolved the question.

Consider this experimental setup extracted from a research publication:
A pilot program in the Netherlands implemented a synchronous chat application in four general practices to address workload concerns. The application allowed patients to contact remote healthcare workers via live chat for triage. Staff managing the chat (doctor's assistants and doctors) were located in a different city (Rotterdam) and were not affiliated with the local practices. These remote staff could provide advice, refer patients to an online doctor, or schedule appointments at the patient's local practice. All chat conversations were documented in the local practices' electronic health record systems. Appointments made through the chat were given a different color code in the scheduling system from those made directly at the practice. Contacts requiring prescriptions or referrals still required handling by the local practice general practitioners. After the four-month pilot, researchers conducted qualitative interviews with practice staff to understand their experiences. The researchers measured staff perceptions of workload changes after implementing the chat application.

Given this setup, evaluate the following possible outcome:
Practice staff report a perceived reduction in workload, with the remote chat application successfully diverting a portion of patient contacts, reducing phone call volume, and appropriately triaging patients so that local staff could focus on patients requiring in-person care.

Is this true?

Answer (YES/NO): NO